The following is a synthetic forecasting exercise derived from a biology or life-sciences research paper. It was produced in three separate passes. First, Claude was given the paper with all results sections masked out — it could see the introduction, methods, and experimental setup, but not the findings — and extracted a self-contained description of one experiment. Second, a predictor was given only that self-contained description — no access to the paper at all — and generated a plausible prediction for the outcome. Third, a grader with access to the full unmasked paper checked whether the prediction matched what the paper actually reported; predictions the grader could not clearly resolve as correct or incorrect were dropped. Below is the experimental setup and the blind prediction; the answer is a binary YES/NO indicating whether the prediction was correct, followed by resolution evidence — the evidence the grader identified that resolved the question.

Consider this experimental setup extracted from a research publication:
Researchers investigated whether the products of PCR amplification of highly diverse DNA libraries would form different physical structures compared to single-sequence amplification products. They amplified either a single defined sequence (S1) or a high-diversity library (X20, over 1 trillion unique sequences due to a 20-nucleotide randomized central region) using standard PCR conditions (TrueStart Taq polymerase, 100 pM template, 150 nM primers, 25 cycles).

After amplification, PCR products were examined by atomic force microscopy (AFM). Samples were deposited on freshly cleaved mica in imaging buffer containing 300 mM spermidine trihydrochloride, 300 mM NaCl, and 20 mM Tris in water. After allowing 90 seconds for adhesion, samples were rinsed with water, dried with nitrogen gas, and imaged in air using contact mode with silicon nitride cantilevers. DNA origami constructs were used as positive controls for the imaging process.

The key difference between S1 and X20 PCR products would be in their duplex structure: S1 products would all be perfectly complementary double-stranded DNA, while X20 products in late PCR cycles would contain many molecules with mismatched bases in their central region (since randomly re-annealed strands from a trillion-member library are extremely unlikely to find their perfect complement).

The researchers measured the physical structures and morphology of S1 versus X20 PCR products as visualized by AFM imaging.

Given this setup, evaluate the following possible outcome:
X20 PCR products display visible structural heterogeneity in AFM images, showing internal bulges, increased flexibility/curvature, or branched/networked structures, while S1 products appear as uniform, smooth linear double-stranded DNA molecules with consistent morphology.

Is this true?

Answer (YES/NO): YES